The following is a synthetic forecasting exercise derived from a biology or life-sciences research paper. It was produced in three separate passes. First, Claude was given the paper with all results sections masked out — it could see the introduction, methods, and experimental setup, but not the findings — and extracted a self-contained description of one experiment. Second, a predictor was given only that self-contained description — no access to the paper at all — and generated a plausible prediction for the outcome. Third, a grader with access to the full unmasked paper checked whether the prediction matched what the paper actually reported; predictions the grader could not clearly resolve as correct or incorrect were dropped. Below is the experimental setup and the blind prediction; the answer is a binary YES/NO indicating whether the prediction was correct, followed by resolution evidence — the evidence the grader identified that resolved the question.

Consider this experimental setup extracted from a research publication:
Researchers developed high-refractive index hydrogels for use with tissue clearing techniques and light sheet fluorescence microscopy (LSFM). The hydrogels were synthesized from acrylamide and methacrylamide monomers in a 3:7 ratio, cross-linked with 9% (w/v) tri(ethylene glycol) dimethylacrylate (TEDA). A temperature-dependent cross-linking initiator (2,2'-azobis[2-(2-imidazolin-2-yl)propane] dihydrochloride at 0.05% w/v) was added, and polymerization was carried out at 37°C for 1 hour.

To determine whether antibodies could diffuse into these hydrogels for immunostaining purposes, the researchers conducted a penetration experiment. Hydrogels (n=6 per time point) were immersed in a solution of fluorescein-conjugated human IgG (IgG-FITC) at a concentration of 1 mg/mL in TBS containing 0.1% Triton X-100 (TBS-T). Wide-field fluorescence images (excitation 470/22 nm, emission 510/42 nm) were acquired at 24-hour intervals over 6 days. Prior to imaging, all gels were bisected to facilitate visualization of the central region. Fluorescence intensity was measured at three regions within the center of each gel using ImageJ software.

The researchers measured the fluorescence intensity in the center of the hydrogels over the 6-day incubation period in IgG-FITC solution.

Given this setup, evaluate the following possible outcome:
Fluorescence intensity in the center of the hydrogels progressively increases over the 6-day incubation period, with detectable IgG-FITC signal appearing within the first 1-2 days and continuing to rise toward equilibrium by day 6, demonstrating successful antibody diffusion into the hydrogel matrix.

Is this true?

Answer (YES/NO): YES